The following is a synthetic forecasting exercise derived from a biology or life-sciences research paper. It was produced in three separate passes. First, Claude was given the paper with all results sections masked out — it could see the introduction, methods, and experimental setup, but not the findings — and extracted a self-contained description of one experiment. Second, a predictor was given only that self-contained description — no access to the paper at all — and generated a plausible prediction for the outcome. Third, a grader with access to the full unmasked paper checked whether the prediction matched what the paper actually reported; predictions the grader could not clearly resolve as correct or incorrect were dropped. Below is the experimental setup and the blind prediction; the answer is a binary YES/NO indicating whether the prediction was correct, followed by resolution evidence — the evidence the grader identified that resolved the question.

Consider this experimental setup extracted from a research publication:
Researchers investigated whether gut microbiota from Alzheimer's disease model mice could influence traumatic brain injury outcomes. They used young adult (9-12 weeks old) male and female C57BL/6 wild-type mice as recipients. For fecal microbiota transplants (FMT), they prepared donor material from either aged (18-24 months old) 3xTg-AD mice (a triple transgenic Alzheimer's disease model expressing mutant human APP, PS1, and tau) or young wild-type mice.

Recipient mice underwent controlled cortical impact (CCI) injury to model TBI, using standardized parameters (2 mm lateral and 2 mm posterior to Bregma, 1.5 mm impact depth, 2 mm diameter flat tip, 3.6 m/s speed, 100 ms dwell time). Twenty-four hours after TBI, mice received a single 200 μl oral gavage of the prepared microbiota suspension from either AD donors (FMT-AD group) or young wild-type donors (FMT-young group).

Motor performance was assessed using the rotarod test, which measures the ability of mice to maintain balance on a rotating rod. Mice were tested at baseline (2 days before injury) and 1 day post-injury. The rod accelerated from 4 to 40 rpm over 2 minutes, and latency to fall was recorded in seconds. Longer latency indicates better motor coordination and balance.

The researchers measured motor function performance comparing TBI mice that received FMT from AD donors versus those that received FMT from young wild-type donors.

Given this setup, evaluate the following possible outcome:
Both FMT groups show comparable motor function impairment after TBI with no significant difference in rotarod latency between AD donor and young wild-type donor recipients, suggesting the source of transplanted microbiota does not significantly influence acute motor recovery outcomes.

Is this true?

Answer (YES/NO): NO